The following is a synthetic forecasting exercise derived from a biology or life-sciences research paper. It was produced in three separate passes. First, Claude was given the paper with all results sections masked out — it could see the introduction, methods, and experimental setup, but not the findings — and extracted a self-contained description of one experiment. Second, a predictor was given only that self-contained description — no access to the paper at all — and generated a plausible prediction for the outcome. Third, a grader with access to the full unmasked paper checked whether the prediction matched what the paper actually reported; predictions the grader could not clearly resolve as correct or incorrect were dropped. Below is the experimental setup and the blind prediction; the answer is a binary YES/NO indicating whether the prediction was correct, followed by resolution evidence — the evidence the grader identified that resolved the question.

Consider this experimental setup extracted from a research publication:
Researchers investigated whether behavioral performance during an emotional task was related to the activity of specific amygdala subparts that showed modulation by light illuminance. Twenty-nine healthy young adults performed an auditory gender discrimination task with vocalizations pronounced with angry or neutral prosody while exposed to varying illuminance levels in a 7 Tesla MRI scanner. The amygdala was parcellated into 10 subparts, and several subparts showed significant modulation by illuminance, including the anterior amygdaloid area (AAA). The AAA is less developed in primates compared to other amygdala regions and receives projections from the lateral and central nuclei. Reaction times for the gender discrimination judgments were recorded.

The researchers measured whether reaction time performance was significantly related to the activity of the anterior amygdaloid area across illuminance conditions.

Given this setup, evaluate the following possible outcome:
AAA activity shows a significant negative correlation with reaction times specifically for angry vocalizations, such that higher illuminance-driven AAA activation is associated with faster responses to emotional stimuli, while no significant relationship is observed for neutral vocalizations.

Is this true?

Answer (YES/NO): NO